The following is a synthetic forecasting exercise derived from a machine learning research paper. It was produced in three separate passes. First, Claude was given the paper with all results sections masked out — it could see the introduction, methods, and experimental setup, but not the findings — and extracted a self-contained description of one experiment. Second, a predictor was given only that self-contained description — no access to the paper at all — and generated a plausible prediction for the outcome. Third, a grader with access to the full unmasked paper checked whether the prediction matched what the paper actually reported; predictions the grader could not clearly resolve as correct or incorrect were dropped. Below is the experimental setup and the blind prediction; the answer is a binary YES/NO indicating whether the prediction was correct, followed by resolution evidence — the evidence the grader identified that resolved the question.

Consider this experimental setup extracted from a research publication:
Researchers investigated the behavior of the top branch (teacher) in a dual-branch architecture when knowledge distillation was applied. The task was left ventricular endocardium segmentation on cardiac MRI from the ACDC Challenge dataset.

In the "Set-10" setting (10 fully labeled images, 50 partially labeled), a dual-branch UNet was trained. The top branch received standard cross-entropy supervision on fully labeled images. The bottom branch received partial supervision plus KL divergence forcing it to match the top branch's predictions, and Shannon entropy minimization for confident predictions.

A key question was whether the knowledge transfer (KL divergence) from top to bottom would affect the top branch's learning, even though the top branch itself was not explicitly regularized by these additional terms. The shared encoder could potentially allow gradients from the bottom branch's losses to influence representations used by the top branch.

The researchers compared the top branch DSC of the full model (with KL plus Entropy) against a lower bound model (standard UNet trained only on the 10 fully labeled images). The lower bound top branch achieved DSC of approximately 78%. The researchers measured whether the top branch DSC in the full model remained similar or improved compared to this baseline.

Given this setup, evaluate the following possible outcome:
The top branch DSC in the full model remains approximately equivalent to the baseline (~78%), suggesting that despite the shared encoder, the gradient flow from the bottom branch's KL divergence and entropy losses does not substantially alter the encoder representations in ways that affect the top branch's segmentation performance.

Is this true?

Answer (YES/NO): NO